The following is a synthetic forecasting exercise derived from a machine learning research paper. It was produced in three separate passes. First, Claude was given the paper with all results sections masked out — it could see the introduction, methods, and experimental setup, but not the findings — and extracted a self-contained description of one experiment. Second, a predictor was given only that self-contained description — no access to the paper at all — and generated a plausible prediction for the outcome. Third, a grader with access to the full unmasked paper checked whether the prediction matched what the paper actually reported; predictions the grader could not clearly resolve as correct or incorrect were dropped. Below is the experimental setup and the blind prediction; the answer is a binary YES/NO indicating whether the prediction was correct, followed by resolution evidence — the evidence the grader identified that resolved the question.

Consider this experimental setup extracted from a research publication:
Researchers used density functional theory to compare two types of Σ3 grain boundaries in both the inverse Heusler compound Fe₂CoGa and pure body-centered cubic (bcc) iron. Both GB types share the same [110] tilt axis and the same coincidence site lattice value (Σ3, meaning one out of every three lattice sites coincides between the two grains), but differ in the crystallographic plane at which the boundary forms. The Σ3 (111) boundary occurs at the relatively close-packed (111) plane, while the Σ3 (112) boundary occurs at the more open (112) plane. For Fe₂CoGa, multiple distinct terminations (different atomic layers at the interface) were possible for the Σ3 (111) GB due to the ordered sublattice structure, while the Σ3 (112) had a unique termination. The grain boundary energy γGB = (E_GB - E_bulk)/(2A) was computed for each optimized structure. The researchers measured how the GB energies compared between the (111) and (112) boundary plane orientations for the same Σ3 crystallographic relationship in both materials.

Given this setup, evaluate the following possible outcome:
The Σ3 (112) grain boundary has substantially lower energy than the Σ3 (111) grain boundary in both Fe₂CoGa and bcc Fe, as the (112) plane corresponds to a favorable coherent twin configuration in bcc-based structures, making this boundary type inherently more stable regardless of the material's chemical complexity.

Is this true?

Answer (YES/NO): YES